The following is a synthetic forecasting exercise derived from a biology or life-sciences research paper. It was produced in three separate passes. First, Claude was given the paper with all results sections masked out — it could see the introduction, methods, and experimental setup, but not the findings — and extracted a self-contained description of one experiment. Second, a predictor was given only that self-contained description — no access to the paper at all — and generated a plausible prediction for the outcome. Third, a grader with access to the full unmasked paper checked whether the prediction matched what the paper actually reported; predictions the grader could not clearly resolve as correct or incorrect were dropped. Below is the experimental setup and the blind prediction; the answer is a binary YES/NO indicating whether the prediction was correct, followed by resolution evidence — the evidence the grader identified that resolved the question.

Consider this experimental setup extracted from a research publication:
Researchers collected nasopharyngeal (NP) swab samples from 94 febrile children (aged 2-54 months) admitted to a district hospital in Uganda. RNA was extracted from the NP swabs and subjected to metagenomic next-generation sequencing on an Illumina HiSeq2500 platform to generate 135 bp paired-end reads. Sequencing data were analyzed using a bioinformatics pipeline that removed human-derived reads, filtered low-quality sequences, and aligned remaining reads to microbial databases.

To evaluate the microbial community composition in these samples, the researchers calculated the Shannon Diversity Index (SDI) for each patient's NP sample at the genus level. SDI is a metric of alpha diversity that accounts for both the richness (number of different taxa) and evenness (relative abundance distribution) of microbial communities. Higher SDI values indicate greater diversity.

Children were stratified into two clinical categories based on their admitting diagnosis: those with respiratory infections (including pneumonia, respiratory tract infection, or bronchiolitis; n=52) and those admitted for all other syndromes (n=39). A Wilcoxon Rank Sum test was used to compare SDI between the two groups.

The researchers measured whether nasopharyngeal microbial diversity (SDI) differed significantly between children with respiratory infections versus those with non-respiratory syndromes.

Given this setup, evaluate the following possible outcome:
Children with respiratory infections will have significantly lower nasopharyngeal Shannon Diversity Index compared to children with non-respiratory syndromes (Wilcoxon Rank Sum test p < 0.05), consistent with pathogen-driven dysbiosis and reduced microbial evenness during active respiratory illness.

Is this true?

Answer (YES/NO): NO